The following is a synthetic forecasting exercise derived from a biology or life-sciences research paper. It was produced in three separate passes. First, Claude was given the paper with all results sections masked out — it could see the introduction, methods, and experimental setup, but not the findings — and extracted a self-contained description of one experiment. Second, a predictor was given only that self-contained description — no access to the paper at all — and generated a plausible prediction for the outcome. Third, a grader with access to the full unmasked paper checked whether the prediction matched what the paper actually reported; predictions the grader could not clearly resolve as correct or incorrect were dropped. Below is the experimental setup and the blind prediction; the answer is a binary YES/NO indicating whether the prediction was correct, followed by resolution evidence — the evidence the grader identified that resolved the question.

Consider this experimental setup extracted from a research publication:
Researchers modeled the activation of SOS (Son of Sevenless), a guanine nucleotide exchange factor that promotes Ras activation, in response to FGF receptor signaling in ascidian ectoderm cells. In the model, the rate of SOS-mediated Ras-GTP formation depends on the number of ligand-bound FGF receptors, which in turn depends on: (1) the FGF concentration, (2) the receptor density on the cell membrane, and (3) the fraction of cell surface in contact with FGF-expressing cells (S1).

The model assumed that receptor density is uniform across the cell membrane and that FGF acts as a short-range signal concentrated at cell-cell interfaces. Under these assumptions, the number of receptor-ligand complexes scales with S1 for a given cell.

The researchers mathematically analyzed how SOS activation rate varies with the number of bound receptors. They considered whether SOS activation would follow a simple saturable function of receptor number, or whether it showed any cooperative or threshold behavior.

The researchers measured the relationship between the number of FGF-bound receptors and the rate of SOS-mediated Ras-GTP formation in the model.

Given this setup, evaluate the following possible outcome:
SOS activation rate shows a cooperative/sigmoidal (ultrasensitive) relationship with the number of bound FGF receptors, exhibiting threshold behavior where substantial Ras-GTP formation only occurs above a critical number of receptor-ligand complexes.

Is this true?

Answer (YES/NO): NO